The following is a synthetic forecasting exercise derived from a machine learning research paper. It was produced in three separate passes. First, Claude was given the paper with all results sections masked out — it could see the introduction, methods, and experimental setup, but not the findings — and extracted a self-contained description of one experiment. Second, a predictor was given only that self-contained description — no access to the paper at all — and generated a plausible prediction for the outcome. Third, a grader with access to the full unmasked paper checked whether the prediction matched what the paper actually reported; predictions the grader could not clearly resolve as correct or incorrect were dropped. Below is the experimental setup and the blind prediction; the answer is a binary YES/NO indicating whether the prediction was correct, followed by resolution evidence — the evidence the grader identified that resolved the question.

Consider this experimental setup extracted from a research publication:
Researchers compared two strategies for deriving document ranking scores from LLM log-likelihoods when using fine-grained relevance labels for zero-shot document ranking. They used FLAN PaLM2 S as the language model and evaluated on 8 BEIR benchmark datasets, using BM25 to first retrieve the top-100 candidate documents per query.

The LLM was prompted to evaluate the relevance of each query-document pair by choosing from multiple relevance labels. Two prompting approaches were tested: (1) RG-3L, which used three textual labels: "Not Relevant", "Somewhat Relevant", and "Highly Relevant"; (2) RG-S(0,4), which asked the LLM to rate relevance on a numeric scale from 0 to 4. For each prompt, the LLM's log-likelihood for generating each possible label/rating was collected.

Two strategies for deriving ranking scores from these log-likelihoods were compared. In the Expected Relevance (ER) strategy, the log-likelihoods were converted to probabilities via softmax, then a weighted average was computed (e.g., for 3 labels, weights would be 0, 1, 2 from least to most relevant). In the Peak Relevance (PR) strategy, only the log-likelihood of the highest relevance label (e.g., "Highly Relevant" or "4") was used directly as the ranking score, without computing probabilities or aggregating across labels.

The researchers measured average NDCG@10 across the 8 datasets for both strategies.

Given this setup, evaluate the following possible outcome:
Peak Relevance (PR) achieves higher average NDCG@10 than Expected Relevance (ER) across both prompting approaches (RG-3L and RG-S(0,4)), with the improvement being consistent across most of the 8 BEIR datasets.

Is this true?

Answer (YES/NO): NO